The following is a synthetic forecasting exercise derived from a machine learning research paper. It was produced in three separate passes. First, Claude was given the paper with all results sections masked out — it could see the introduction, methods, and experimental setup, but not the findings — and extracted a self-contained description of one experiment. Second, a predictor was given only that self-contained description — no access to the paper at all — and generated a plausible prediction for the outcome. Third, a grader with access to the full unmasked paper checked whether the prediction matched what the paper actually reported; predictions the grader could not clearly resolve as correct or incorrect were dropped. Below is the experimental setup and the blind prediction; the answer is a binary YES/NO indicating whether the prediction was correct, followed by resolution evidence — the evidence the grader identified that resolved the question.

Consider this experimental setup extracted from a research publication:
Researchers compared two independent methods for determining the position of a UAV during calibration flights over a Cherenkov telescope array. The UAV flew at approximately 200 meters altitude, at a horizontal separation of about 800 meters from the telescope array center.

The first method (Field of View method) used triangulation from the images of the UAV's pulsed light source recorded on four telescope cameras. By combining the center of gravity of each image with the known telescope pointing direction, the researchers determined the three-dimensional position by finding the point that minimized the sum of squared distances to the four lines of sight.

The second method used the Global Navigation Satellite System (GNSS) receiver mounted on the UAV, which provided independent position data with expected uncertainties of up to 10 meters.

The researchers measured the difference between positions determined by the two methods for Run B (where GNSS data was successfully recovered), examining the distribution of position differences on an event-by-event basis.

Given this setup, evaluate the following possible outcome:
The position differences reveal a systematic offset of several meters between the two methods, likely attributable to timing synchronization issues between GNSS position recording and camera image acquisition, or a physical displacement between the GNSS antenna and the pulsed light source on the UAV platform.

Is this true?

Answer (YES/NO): NO